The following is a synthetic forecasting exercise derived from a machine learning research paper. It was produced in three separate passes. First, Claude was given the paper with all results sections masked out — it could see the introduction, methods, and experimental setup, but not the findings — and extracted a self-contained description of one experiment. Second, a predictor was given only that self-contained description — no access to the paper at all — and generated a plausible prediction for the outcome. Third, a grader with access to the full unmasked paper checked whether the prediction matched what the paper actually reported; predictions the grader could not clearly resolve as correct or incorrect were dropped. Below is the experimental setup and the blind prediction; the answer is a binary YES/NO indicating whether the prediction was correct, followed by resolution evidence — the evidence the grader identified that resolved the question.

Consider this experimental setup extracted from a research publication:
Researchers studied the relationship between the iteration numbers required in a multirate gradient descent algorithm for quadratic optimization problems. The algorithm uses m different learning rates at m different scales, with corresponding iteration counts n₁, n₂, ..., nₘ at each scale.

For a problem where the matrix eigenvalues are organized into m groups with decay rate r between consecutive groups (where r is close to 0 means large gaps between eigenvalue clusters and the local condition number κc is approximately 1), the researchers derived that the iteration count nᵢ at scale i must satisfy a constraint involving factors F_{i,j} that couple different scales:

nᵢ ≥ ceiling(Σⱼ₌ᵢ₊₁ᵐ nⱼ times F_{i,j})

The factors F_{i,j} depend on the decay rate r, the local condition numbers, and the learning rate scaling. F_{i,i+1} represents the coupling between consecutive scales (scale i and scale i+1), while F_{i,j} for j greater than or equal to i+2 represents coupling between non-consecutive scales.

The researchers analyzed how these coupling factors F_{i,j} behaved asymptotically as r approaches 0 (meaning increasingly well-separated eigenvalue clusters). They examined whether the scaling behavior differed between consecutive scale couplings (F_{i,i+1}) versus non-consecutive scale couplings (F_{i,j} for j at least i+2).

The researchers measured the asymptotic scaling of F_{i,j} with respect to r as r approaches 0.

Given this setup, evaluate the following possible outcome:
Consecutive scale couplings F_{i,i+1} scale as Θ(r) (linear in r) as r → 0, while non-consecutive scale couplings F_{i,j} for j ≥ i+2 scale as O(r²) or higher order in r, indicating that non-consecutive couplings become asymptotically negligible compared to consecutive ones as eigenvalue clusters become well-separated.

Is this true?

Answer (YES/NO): NO